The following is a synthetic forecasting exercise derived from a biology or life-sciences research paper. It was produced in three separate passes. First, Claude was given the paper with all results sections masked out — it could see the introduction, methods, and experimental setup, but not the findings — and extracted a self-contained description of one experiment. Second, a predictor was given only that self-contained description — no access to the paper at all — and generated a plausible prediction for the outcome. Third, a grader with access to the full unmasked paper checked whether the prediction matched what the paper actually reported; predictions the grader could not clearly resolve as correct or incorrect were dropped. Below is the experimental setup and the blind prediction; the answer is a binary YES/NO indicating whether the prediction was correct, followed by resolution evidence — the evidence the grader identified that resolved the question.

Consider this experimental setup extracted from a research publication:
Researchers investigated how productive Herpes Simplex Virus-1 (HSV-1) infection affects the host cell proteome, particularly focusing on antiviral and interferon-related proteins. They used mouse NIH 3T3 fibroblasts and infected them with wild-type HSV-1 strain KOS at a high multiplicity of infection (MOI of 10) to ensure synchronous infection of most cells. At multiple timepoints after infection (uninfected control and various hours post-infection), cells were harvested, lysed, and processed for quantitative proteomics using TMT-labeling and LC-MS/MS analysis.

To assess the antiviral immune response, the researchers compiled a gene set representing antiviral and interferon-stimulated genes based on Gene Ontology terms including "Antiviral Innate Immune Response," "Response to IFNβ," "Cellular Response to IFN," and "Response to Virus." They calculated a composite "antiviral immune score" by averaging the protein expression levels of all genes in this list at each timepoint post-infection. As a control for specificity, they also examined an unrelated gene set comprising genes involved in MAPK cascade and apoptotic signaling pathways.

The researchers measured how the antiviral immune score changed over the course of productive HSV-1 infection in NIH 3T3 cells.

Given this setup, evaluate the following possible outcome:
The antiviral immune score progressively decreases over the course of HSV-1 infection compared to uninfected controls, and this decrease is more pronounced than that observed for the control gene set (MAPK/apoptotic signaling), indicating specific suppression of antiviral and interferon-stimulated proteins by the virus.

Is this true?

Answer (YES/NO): NO